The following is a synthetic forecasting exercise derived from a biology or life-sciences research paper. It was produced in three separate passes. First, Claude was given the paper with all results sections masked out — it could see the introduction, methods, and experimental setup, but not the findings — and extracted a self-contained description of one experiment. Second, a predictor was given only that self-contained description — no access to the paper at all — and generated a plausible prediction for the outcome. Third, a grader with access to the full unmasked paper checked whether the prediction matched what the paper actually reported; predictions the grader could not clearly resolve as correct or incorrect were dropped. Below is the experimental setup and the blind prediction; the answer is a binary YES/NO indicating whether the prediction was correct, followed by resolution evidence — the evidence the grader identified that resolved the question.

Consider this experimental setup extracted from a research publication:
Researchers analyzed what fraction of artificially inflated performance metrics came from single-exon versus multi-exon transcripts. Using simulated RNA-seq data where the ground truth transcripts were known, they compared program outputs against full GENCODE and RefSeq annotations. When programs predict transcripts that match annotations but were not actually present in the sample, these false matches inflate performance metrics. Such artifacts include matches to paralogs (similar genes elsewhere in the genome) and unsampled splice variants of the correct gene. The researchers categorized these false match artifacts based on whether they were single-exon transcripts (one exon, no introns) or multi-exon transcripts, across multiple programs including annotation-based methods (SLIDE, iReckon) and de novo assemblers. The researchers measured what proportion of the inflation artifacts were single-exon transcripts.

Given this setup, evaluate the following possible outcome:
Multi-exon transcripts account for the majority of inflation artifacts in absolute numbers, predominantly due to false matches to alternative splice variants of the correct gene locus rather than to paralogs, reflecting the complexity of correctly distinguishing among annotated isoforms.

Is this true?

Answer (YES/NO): NO